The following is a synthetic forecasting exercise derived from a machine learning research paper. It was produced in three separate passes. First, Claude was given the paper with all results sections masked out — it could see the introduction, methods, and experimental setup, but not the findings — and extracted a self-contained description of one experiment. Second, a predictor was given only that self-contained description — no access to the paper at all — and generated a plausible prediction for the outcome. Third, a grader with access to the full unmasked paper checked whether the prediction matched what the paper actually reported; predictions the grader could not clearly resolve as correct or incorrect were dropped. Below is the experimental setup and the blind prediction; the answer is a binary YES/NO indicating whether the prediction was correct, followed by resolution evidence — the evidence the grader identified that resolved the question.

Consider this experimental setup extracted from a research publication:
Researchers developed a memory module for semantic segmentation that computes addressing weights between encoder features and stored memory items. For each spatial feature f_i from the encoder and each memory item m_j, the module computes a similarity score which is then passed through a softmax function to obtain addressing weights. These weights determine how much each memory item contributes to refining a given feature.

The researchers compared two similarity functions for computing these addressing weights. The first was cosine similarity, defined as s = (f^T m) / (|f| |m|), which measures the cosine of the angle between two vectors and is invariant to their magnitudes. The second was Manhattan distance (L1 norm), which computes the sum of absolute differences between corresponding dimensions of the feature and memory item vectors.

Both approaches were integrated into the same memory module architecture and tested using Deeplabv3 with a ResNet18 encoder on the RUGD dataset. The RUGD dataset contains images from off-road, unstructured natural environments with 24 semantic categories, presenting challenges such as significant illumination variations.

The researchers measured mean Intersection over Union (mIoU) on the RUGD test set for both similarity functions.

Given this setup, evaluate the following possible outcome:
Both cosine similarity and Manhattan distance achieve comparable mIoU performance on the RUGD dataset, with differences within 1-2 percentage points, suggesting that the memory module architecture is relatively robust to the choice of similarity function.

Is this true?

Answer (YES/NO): YES